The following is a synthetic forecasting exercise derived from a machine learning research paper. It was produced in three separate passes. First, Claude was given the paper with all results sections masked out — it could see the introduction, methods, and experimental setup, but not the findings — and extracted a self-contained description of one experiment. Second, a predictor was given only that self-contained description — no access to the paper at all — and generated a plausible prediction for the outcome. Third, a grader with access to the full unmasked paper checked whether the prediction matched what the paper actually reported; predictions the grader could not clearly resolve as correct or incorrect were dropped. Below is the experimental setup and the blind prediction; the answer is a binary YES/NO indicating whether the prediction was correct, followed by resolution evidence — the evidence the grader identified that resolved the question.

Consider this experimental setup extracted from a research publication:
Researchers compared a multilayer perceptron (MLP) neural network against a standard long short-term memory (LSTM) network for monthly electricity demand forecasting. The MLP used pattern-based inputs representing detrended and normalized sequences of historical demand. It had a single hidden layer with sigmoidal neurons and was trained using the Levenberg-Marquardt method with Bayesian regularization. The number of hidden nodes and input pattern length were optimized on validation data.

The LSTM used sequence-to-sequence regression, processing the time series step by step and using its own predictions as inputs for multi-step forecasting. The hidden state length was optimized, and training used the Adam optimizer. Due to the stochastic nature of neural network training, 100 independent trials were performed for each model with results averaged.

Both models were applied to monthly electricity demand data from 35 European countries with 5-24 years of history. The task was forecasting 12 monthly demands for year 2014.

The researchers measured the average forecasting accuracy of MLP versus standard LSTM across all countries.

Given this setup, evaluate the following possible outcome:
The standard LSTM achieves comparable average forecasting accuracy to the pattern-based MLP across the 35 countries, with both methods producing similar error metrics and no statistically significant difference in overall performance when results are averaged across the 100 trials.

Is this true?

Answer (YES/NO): NO